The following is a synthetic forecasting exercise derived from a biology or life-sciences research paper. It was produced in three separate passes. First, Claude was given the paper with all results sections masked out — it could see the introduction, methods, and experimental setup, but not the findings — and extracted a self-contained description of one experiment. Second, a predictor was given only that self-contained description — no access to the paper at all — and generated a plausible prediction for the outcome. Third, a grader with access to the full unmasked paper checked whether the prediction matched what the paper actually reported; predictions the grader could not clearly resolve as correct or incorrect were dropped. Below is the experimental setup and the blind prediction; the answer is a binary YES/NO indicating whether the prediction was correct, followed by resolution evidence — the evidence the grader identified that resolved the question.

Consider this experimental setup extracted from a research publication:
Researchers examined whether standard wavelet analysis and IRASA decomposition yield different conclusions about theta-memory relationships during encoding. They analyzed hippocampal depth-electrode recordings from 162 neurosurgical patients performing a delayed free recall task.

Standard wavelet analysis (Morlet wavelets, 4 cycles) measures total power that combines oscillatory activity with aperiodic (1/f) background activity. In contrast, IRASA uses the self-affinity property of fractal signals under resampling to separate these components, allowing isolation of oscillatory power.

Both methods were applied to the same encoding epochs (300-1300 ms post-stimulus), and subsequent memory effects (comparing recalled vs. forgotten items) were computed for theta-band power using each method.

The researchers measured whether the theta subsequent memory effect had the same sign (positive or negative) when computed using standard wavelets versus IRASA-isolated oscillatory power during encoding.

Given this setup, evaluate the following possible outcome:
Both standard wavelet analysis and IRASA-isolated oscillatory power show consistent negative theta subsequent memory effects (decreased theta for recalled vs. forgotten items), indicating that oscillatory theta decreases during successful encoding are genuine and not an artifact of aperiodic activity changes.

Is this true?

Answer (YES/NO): NO